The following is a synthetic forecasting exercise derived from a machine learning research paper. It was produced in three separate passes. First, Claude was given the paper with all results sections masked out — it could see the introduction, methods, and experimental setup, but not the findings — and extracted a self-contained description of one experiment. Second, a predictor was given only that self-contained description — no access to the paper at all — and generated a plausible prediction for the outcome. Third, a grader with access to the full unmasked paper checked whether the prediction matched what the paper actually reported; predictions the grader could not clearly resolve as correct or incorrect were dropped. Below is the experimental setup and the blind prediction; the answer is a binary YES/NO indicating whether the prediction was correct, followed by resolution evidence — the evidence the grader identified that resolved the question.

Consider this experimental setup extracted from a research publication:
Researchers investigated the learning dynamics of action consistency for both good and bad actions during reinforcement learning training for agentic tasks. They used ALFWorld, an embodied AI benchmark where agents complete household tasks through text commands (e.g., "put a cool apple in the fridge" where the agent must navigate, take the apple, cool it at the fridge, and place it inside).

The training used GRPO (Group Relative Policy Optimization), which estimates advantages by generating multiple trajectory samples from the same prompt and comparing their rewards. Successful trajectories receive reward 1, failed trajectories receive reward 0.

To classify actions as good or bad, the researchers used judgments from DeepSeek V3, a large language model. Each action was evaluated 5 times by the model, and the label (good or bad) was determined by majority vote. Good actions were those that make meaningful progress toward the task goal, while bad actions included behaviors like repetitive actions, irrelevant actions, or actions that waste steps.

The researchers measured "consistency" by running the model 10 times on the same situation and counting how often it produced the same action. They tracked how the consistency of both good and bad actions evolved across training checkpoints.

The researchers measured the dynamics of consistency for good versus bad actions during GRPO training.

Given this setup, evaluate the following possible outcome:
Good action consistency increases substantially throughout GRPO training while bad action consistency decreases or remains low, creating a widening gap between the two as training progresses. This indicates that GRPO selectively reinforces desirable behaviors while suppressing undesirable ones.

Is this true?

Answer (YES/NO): NO